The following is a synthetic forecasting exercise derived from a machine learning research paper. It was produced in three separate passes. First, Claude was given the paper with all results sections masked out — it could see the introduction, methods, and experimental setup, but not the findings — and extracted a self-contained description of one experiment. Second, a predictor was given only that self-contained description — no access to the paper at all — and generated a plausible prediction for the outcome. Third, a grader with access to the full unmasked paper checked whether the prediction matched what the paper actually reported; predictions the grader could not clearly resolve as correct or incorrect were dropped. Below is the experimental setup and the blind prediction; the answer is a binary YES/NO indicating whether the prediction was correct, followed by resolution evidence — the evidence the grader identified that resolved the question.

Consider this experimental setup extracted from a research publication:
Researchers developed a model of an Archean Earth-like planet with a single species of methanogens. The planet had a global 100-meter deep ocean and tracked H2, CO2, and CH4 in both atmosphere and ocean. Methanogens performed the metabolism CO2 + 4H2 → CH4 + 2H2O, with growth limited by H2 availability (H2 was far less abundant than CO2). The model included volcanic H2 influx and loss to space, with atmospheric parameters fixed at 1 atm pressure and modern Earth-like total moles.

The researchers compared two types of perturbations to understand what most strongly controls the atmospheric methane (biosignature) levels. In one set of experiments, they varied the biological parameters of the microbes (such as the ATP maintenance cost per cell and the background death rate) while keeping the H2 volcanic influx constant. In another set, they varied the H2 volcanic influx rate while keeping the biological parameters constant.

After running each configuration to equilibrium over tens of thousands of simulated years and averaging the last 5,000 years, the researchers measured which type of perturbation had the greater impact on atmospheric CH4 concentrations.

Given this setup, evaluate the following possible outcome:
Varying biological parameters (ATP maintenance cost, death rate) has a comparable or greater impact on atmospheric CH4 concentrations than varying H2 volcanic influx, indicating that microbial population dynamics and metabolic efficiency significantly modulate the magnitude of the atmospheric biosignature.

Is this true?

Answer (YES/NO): NO